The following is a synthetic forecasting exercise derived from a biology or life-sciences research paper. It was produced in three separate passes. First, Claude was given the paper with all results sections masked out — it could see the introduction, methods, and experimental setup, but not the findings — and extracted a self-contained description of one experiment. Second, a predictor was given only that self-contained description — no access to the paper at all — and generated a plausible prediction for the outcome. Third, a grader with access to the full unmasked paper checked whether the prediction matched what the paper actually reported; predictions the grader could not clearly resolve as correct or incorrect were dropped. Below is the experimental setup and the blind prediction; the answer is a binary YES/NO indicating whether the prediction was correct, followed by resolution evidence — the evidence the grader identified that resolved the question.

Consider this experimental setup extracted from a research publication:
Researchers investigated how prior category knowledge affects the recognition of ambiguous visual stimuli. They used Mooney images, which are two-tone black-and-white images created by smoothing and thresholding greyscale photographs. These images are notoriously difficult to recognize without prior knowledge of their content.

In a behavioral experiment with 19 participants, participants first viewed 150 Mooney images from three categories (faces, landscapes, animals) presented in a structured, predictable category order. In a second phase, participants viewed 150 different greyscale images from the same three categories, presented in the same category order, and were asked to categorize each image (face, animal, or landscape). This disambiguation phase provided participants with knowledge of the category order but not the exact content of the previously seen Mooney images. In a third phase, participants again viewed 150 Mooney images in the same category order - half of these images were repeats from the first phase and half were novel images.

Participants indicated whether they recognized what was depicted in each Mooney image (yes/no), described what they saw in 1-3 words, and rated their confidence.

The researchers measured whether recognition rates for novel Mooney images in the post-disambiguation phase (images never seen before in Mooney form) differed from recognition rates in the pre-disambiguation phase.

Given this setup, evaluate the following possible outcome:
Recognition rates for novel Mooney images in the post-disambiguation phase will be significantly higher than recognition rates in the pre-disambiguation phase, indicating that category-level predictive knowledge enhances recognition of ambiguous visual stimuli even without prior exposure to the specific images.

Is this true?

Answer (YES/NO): YES